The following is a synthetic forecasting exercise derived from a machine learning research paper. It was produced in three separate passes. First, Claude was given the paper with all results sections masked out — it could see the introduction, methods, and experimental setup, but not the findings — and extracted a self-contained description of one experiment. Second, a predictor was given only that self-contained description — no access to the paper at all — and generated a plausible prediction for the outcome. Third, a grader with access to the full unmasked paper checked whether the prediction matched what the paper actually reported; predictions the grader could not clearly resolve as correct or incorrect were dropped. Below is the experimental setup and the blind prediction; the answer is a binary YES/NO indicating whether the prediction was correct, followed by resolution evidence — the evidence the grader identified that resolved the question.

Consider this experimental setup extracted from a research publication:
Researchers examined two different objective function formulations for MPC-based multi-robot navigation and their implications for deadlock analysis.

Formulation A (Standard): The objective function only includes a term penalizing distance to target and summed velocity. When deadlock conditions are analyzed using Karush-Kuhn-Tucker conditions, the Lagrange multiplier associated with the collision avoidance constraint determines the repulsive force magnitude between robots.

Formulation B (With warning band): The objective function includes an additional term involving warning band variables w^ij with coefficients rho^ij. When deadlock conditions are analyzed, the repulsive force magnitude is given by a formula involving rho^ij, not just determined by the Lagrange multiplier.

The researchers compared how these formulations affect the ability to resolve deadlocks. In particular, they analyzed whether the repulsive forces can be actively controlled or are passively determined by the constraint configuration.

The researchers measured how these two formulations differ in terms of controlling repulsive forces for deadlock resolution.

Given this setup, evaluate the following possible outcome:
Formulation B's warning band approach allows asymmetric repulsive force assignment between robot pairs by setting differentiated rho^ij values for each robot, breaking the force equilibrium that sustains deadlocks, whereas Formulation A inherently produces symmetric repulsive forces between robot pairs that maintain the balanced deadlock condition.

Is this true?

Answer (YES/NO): NO